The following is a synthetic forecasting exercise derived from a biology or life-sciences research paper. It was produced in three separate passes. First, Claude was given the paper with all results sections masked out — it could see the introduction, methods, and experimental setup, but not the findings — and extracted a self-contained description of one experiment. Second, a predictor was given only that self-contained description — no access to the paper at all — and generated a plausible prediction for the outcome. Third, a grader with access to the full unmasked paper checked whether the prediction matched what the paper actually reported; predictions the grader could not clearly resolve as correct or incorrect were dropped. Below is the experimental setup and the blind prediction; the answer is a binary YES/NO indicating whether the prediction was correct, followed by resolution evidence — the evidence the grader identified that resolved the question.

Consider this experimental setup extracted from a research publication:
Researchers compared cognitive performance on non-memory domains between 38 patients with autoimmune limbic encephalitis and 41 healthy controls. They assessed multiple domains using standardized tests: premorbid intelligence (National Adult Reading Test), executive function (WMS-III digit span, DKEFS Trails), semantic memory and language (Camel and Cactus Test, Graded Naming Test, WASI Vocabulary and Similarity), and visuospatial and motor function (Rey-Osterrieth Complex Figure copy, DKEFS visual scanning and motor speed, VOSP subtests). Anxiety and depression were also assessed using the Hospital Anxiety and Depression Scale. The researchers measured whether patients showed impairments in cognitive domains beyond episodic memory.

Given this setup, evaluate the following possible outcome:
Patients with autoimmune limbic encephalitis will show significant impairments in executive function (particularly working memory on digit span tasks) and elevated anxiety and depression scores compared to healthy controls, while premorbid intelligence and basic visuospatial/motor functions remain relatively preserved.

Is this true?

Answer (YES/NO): NO